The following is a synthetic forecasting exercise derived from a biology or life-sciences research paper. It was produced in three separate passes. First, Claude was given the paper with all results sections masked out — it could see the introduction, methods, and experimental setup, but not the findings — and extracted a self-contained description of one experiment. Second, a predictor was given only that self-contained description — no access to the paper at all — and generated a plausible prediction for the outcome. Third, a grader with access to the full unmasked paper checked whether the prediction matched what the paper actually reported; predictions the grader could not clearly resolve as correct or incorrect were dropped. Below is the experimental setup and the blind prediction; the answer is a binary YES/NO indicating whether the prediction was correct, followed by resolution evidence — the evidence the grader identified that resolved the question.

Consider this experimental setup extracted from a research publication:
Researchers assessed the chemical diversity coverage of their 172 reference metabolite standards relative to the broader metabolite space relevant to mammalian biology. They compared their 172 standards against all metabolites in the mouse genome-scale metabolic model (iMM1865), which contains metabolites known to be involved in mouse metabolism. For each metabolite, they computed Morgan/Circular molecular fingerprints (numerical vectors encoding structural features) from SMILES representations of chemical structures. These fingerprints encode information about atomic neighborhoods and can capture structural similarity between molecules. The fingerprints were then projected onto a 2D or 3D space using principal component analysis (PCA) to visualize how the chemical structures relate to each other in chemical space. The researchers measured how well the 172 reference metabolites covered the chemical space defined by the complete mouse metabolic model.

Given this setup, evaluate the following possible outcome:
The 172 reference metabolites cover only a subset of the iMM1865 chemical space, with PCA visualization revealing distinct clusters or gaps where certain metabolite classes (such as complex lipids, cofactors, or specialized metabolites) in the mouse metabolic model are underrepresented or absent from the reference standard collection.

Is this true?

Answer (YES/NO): NO